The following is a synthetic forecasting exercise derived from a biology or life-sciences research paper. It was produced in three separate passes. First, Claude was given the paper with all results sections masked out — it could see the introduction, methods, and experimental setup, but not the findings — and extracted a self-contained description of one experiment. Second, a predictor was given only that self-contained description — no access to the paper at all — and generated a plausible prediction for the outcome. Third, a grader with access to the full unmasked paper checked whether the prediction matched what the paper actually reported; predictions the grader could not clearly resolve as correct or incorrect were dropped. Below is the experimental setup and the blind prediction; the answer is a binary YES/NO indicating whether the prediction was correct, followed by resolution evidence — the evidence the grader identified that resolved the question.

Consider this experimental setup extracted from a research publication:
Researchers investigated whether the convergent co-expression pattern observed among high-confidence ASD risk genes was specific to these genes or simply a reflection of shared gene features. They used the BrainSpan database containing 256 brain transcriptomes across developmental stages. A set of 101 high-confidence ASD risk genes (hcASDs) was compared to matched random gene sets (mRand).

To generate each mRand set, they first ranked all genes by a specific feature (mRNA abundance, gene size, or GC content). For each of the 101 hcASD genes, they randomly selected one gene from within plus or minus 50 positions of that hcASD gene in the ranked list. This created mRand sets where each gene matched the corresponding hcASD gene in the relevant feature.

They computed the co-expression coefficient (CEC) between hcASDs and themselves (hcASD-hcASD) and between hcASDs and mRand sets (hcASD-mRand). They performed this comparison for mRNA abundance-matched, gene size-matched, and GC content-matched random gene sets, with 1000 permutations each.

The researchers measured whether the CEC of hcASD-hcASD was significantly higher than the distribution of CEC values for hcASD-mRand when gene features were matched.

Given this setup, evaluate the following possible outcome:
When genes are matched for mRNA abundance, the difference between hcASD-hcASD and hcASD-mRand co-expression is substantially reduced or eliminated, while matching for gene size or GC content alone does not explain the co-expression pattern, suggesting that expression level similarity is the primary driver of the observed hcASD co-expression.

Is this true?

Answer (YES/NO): NO